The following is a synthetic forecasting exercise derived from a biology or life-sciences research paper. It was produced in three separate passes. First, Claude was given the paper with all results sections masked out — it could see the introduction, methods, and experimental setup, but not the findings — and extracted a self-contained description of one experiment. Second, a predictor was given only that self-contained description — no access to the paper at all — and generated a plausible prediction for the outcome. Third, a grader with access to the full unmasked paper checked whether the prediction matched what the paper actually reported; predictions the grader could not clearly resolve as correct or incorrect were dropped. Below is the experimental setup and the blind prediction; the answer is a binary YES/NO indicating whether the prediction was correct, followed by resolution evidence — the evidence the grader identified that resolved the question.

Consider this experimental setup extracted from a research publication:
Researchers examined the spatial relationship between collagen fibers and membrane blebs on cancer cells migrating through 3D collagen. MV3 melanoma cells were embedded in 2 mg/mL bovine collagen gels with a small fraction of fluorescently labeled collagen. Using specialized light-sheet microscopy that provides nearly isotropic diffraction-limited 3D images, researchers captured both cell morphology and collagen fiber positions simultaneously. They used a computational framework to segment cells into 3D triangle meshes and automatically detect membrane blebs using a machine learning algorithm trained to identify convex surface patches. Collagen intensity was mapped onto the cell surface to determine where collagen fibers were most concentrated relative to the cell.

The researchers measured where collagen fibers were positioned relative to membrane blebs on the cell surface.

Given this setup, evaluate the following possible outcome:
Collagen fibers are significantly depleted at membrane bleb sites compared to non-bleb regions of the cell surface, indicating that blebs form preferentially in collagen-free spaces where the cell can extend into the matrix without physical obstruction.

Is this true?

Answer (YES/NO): YES